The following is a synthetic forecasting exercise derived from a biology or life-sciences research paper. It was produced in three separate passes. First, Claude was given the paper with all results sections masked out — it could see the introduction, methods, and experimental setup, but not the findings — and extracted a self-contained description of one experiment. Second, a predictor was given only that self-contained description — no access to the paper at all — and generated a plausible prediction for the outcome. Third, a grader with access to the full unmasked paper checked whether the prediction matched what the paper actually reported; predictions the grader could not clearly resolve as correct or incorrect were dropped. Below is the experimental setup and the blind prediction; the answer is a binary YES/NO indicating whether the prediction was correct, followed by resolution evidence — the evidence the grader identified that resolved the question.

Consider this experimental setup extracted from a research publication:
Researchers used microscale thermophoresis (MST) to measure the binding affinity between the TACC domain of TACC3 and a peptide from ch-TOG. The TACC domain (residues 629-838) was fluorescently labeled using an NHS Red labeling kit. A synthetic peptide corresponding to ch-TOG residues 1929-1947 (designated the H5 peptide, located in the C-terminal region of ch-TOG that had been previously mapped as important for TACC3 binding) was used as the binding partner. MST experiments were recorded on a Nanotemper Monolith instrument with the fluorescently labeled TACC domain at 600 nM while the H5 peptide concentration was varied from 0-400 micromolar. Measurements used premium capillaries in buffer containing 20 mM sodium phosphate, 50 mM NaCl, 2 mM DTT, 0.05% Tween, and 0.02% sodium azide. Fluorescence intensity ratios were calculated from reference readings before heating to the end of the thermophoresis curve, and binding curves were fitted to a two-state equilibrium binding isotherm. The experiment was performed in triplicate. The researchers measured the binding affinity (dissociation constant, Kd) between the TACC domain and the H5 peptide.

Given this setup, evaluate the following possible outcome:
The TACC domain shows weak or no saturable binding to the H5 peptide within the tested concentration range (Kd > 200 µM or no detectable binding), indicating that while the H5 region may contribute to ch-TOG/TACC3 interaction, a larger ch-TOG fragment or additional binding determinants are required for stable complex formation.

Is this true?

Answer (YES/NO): NO